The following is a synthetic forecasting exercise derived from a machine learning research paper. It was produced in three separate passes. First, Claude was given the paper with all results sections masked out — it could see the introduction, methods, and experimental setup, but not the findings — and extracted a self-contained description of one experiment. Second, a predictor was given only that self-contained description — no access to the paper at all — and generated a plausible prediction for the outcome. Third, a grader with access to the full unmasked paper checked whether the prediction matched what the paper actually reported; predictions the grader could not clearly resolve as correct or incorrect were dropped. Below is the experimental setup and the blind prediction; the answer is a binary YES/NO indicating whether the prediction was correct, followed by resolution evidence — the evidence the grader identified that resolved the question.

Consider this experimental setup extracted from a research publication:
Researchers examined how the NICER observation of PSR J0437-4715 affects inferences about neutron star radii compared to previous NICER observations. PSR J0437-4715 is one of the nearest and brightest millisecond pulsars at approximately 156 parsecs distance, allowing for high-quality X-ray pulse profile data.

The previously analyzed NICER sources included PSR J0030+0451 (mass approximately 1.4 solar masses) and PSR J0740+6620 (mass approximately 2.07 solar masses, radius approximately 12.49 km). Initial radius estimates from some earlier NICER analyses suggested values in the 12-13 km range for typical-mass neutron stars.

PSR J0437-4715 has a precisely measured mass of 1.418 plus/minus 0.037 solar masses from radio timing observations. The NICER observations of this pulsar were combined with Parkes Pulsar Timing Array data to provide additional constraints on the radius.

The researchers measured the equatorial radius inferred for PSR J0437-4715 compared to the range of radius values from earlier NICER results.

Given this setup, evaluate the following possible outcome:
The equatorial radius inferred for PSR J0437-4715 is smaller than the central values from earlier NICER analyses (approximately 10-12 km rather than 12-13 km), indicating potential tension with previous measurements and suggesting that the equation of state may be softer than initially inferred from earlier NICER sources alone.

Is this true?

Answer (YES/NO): YES